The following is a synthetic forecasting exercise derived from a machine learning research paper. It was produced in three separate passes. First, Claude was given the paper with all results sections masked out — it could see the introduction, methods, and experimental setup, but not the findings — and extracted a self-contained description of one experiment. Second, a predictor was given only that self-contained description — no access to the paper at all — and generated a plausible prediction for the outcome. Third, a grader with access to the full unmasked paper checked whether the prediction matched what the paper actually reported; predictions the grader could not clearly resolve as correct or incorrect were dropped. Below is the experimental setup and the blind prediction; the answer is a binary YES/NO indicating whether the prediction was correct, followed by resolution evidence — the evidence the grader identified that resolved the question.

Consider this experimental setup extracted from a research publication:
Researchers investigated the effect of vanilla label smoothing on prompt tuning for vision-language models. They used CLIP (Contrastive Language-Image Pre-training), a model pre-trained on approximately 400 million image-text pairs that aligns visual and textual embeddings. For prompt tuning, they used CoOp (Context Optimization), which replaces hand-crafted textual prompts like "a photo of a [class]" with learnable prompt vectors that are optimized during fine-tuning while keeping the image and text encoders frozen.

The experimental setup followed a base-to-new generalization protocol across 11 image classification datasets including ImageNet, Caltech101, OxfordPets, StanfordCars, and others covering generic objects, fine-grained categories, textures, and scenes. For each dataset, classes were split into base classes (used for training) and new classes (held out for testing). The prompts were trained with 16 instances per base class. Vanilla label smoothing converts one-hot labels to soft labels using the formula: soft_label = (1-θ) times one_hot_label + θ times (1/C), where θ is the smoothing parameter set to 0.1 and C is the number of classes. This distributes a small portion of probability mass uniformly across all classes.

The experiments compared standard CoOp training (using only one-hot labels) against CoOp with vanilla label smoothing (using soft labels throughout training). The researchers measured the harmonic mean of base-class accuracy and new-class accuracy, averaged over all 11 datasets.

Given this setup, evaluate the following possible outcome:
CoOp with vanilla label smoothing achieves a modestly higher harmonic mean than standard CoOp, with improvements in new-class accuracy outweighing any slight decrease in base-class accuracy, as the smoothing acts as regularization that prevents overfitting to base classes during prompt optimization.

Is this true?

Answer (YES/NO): NO